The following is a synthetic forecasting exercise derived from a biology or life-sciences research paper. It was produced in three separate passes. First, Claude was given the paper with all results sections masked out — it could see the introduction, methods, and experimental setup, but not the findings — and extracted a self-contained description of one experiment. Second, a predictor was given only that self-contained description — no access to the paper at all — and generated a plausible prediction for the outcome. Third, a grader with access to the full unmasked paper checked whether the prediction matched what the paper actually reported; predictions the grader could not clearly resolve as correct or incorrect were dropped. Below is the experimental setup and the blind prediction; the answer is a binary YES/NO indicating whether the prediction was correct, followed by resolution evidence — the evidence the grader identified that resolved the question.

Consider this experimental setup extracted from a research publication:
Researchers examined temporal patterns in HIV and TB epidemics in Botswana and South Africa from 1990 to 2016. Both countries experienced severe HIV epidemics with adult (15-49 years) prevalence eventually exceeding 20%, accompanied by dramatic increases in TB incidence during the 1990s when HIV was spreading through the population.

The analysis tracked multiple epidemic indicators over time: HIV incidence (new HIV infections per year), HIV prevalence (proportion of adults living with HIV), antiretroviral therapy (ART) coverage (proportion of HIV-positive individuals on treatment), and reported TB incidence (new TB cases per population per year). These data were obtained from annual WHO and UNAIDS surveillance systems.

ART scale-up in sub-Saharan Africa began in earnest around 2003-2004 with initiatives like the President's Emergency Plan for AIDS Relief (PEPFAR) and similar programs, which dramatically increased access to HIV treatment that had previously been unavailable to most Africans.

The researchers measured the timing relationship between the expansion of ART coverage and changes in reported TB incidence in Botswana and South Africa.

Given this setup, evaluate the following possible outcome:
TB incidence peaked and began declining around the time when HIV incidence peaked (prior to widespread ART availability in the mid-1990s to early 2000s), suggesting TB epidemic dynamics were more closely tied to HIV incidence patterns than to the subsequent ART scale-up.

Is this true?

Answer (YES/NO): NO